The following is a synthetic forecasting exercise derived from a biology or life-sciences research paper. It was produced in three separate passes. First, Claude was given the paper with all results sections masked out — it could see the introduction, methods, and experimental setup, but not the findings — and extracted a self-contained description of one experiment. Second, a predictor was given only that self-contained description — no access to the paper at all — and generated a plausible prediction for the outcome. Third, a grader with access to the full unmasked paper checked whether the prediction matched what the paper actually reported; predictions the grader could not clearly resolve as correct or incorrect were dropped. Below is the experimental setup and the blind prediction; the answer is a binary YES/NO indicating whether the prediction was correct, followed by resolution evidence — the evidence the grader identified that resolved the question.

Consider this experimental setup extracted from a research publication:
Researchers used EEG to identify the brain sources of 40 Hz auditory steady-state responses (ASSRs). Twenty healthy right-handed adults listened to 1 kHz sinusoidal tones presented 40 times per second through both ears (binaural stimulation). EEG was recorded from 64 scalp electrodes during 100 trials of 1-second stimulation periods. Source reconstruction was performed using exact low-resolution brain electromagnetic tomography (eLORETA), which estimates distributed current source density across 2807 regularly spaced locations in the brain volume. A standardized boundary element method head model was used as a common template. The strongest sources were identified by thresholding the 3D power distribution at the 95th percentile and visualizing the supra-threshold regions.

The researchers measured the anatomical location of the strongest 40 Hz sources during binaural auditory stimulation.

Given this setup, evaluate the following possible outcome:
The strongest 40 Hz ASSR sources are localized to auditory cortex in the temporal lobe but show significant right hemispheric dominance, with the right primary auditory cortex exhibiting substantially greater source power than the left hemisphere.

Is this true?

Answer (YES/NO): NO